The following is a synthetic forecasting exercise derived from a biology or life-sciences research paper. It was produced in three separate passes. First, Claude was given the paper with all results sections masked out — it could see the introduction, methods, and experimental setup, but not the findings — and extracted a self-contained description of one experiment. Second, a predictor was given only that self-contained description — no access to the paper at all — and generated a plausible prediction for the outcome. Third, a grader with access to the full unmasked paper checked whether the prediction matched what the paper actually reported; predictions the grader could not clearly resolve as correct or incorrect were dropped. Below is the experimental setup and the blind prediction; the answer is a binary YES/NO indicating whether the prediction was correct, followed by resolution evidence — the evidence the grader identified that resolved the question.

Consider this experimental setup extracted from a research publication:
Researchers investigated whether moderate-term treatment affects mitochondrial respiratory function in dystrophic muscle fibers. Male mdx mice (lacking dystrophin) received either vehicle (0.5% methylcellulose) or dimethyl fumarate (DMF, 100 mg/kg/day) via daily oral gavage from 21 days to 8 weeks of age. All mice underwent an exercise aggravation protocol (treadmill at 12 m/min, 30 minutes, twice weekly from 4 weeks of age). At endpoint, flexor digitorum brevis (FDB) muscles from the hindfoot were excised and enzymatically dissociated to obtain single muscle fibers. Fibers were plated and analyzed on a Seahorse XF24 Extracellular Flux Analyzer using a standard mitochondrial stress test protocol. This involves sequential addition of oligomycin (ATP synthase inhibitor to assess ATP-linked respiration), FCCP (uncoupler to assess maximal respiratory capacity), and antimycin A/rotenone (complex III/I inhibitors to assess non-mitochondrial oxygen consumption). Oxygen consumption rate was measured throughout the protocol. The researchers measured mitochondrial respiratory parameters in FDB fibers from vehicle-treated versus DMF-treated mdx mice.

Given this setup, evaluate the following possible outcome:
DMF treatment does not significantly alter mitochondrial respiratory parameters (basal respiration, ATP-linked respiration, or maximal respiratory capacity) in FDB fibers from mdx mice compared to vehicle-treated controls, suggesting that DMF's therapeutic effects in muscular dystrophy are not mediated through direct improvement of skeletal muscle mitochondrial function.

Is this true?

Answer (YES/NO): YES